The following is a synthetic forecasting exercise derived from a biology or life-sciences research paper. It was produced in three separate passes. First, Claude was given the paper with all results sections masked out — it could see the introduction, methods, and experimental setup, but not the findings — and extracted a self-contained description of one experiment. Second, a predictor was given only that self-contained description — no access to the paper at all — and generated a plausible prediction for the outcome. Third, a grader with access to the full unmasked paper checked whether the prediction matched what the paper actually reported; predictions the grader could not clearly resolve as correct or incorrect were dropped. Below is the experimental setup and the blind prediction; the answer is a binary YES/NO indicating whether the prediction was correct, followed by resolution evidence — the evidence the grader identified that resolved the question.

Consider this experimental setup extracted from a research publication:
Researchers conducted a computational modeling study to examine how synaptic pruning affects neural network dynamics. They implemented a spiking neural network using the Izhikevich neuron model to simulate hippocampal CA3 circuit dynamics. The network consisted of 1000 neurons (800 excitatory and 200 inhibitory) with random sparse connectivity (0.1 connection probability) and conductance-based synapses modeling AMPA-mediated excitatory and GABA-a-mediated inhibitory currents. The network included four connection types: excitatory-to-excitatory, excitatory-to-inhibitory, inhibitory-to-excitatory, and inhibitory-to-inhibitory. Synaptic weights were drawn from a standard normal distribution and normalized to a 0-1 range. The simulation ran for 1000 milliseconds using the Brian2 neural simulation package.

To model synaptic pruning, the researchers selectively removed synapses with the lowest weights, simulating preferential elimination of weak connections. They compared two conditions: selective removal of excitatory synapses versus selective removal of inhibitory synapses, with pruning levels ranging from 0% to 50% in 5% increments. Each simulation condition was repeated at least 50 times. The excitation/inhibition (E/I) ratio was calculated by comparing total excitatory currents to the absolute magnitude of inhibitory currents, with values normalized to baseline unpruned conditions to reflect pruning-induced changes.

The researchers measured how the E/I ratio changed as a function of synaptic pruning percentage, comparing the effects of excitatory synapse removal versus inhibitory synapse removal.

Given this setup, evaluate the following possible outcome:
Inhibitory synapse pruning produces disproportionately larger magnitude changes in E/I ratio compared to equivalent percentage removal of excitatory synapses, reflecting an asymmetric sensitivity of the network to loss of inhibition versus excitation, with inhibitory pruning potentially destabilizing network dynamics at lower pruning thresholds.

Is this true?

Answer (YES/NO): YES